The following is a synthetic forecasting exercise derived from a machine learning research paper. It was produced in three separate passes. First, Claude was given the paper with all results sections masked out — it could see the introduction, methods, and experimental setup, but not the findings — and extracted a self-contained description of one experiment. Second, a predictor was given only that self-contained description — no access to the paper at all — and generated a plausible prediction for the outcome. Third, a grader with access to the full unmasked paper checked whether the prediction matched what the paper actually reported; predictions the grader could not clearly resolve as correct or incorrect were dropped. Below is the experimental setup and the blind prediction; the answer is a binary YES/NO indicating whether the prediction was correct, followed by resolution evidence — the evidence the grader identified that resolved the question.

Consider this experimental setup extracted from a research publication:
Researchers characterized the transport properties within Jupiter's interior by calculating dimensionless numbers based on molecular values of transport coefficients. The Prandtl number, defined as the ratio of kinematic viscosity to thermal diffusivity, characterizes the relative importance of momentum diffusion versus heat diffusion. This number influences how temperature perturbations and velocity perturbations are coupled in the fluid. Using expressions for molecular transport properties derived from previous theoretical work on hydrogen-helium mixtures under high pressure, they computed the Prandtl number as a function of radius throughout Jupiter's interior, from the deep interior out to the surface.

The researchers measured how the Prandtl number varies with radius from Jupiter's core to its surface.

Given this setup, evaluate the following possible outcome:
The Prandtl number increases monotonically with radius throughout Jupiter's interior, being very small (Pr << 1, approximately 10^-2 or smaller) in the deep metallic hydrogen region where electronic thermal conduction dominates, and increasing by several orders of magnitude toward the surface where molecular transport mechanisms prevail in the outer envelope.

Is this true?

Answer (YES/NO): NO